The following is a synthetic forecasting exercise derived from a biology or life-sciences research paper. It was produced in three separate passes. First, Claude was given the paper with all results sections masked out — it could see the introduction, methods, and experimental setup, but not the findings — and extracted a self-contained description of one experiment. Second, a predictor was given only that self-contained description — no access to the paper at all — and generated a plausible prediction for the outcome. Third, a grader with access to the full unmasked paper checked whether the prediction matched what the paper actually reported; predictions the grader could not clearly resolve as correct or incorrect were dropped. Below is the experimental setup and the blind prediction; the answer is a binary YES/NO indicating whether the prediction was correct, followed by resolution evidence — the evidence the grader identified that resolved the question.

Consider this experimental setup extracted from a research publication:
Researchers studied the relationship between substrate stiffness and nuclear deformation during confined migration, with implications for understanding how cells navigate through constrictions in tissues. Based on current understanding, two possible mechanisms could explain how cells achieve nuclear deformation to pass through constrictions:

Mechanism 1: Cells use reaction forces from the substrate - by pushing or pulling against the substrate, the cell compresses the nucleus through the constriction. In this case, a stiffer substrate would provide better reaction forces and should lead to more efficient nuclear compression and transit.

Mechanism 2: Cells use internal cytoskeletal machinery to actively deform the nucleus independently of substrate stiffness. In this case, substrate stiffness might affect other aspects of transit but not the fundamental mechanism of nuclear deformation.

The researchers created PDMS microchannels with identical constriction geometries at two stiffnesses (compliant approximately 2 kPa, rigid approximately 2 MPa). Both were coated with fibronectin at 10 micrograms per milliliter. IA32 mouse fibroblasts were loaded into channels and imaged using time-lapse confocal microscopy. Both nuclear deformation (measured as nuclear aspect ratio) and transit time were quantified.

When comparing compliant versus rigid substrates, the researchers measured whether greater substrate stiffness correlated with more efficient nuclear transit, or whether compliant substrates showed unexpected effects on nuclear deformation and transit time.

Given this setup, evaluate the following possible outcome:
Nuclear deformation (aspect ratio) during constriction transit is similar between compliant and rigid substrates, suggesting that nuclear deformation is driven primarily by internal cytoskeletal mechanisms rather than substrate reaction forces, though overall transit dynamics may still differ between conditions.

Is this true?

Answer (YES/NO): NO